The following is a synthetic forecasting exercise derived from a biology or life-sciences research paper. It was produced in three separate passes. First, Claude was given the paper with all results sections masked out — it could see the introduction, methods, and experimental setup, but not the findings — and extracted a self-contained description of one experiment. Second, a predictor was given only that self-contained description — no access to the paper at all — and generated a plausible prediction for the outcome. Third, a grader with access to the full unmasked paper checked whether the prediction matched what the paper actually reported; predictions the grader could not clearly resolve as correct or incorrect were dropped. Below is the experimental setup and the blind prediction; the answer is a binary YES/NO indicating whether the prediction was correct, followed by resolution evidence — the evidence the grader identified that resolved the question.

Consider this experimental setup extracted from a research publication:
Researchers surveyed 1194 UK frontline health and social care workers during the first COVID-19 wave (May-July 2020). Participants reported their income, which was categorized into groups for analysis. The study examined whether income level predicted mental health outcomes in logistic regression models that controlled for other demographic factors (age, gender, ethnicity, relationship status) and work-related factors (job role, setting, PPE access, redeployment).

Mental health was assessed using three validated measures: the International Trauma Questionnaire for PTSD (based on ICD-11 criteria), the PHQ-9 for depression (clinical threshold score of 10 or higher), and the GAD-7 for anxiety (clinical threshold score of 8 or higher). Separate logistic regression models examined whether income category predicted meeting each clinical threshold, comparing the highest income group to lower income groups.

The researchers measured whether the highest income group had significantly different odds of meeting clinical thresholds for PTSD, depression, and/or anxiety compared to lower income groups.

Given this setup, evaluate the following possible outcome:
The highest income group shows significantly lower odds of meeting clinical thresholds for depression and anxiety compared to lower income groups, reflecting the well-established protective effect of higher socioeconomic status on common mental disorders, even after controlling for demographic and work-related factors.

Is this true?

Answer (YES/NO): NO